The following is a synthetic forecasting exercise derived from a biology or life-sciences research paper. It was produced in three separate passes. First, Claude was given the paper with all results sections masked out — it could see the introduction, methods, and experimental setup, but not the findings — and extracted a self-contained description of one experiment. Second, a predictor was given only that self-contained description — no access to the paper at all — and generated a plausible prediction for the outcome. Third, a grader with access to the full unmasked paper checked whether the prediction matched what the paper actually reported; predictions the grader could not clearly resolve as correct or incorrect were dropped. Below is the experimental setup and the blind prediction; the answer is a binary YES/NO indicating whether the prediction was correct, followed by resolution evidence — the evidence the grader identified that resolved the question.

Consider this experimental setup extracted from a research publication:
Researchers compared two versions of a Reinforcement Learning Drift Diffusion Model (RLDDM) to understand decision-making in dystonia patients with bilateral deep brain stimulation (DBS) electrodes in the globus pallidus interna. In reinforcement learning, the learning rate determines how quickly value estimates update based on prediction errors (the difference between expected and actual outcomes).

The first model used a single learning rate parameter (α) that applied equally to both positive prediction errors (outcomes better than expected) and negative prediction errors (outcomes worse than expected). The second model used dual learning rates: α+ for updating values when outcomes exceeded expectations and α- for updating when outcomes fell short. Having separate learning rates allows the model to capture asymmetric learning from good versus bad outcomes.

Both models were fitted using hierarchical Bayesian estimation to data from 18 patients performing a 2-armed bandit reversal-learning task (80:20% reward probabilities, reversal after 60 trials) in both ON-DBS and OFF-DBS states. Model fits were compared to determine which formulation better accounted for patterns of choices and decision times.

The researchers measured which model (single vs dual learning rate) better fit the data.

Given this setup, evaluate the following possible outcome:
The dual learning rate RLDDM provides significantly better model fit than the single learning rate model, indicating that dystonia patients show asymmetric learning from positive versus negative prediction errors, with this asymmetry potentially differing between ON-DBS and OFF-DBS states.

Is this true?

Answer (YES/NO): YES